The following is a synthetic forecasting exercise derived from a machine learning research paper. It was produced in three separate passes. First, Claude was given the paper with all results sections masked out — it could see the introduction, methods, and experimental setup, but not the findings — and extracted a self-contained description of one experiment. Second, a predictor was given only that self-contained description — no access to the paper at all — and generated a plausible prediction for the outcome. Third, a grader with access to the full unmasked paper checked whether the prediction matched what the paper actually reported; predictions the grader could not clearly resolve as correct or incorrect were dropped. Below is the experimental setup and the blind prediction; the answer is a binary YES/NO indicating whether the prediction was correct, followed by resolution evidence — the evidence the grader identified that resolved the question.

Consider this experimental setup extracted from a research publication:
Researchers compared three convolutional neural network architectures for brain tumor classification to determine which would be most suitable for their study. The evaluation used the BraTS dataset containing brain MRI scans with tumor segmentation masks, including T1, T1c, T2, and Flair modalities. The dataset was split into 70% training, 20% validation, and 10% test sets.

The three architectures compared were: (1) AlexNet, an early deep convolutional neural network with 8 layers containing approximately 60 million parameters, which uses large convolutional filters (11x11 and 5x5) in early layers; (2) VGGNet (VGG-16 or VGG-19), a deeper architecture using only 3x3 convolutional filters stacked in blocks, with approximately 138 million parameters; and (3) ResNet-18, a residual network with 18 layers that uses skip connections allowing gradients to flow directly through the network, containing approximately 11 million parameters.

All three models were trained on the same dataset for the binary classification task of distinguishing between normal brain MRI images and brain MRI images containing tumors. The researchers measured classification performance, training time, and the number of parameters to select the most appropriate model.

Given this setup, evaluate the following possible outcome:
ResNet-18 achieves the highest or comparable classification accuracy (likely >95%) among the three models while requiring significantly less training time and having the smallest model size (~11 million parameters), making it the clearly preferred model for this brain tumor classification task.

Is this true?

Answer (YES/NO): NO